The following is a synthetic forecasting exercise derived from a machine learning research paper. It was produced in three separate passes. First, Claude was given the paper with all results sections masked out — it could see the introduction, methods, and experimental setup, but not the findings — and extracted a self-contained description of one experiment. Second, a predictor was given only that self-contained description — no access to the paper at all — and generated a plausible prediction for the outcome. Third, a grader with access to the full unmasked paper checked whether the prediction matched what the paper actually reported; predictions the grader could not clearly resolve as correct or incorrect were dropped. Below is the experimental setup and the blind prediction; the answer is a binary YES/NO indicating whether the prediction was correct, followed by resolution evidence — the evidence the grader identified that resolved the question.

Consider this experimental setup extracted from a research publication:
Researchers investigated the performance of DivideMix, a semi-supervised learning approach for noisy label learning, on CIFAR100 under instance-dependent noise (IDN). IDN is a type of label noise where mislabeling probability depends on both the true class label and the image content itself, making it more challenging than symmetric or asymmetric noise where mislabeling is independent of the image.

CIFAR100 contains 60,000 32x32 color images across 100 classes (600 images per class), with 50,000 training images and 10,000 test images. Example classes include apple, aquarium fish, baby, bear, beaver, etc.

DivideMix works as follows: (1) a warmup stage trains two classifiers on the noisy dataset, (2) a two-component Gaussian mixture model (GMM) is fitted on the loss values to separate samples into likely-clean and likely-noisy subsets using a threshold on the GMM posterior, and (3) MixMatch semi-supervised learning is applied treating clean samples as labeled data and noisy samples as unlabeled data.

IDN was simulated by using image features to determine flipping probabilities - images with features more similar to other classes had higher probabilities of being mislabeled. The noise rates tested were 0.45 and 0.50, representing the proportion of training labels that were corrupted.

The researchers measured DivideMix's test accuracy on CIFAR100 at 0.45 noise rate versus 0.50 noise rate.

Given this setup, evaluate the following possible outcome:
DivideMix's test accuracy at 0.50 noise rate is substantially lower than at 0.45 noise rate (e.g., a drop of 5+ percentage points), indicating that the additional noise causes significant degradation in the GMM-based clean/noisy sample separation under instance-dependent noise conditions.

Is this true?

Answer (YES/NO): NO